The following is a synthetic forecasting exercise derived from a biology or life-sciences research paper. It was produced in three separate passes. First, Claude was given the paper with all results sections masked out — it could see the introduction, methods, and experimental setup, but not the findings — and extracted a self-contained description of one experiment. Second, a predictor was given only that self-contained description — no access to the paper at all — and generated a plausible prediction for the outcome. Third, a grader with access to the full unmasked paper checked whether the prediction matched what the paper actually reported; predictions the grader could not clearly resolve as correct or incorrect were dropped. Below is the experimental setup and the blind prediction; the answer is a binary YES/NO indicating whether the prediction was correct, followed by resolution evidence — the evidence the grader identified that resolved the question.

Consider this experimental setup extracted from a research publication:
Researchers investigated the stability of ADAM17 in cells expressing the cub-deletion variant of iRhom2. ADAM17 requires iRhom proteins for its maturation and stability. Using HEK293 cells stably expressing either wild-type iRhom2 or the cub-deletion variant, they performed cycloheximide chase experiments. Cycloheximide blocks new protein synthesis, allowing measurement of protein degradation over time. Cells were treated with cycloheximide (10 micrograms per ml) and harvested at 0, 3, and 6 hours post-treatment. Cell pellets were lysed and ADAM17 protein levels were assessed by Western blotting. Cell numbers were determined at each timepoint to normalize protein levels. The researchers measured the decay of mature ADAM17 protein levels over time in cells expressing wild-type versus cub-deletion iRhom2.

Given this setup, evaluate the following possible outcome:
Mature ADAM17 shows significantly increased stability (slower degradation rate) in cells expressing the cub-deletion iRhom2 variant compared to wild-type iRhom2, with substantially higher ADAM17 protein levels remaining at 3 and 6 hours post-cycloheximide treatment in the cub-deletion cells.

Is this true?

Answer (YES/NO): NO